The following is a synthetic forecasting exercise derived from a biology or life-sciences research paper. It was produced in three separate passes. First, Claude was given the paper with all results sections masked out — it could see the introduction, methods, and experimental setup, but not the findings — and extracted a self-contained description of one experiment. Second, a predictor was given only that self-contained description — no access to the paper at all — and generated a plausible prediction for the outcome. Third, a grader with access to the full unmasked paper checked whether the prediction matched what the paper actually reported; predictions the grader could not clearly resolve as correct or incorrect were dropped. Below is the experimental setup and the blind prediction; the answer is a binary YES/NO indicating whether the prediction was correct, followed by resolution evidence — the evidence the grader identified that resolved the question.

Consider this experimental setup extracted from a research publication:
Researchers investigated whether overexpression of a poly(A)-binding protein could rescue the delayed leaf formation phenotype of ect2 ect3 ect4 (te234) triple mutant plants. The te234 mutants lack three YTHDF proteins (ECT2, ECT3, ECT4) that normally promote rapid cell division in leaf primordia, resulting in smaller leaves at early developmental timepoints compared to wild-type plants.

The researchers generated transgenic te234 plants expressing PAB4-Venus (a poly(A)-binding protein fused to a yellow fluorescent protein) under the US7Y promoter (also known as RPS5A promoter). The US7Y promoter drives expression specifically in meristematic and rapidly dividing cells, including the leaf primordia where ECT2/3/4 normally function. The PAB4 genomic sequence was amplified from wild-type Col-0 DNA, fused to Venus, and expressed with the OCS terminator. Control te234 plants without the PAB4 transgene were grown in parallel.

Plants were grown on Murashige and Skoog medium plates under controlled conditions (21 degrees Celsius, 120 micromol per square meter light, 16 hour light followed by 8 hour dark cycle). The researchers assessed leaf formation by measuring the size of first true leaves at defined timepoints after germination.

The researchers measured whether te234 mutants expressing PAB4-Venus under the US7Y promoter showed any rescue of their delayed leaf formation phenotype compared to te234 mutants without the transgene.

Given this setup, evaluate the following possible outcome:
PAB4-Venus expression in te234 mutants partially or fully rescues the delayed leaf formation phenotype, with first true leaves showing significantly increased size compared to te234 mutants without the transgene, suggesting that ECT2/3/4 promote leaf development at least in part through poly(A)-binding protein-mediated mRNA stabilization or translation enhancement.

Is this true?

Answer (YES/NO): YES